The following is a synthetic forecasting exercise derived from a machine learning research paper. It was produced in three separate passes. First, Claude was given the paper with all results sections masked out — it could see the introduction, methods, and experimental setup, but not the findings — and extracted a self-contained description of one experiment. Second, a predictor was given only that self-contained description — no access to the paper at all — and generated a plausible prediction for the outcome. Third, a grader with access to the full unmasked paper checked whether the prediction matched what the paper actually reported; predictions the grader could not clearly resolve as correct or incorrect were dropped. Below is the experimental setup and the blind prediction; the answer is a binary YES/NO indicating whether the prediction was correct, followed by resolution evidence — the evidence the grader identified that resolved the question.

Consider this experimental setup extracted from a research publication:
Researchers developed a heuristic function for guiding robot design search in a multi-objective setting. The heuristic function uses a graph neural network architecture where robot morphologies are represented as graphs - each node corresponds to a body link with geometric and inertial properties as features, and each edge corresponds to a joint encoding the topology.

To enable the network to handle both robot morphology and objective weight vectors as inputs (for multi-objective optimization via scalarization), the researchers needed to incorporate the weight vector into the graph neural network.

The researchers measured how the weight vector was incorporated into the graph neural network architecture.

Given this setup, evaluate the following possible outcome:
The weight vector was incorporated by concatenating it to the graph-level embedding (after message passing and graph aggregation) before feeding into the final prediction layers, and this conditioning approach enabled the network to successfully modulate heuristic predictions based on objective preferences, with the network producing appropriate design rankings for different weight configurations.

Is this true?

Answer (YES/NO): NO